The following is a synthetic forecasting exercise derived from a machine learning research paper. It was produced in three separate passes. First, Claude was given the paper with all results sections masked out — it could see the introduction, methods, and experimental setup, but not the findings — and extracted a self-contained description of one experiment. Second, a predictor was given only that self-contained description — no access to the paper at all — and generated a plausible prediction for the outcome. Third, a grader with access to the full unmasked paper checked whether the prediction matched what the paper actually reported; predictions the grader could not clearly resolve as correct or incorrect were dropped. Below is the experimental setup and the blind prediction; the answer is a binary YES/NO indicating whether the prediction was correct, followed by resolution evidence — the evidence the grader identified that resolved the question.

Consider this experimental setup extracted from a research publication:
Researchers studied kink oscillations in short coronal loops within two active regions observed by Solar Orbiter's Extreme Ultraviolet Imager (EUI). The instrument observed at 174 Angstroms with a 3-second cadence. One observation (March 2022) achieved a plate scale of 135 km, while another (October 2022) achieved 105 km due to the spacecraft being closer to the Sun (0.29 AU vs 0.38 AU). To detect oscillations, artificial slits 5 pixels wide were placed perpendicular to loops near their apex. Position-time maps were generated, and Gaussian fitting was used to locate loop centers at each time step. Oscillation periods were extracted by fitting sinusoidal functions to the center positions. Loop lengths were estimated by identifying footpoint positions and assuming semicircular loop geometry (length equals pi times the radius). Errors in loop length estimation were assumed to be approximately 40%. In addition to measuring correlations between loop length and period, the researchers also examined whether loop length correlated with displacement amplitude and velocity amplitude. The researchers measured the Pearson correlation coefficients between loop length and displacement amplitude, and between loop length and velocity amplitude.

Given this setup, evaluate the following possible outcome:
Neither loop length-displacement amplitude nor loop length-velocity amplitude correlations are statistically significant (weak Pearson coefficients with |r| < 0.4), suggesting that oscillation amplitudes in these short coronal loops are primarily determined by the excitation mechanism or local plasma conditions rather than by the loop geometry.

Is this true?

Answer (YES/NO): YES